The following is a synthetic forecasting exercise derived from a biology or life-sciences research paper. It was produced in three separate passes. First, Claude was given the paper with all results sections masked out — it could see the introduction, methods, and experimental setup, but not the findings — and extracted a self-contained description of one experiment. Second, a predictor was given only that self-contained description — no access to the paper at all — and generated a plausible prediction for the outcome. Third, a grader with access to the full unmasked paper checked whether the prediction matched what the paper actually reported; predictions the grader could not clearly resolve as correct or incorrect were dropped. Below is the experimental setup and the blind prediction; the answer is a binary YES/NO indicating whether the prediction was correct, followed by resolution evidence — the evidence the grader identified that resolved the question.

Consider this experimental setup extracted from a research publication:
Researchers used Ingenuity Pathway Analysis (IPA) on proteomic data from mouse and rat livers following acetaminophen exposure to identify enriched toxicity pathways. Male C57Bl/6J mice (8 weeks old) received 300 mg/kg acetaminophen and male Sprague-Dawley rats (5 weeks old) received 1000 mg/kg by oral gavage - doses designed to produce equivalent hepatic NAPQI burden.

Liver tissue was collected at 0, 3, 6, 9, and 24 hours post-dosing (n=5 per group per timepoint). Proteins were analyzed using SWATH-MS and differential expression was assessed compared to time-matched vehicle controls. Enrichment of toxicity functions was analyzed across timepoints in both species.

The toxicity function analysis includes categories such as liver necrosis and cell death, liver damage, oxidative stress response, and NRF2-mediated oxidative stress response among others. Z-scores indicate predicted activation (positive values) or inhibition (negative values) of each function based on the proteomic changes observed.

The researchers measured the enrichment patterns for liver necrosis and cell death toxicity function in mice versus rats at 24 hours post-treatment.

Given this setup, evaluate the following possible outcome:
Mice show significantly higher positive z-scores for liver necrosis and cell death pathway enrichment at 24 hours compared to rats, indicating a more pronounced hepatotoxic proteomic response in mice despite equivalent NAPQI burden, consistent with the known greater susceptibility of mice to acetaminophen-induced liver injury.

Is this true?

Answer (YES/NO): YES